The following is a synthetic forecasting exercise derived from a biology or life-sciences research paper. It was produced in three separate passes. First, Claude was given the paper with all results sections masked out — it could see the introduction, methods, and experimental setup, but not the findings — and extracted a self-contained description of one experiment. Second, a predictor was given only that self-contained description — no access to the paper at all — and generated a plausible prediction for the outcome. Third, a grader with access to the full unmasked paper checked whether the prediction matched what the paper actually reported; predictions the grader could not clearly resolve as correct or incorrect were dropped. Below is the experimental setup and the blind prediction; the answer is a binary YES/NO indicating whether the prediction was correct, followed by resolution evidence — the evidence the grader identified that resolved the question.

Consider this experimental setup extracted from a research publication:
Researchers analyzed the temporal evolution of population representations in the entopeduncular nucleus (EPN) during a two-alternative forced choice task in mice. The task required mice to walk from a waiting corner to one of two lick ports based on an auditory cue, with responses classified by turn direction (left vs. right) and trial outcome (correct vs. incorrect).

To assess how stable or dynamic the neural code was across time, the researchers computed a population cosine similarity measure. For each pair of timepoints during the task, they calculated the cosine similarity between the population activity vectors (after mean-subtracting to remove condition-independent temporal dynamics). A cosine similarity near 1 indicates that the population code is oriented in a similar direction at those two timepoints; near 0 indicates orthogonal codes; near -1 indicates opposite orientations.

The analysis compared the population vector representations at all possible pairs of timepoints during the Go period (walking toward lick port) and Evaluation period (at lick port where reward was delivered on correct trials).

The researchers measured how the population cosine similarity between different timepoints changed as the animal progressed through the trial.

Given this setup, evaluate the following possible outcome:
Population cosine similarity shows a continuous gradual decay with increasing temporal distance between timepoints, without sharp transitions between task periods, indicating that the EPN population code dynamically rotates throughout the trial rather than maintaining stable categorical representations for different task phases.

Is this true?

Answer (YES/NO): NO